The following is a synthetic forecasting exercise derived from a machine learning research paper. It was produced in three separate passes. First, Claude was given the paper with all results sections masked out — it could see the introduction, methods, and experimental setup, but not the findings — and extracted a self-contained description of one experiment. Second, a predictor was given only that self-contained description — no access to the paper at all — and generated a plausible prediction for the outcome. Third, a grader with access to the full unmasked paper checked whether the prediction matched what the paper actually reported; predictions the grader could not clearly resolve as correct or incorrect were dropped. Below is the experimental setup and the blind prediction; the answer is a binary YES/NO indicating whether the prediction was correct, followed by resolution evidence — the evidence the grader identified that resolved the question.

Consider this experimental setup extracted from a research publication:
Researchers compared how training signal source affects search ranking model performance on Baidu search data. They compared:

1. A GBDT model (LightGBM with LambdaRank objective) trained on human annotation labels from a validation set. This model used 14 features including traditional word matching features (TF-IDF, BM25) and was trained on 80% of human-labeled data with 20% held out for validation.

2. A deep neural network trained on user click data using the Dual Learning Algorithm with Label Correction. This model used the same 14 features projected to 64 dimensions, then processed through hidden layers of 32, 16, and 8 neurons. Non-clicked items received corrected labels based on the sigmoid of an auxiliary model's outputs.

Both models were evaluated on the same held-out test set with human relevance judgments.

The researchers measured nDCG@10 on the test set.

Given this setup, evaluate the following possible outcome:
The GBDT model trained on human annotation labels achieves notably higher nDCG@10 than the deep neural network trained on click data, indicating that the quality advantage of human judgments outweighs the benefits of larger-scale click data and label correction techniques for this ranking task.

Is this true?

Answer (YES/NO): NO